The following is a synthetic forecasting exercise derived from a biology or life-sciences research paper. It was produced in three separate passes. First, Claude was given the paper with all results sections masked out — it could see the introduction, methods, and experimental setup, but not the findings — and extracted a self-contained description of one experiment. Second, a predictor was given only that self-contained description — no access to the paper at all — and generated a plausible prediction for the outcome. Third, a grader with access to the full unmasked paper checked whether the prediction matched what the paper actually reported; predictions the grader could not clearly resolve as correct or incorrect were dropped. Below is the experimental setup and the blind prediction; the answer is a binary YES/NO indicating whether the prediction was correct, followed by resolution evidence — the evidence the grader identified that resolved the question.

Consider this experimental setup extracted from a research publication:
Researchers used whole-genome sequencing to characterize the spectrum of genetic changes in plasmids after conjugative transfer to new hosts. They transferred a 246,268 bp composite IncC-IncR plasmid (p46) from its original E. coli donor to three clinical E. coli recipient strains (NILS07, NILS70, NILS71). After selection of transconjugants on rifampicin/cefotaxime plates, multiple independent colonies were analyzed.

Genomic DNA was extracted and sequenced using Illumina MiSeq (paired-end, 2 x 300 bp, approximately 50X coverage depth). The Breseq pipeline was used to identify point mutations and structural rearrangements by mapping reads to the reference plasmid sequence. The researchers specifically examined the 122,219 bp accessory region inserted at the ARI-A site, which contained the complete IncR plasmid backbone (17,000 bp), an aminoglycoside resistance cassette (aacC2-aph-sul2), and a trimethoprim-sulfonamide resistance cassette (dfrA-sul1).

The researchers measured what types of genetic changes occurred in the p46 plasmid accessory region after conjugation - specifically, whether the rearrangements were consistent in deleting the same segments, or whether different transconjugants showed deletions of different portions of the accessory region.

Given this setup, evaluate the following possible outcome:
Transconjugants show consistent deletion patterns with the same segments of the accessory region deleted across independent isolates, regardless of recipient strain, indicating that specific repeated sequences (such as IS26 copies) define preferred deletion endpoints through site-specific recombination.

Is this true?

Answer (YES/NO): NO